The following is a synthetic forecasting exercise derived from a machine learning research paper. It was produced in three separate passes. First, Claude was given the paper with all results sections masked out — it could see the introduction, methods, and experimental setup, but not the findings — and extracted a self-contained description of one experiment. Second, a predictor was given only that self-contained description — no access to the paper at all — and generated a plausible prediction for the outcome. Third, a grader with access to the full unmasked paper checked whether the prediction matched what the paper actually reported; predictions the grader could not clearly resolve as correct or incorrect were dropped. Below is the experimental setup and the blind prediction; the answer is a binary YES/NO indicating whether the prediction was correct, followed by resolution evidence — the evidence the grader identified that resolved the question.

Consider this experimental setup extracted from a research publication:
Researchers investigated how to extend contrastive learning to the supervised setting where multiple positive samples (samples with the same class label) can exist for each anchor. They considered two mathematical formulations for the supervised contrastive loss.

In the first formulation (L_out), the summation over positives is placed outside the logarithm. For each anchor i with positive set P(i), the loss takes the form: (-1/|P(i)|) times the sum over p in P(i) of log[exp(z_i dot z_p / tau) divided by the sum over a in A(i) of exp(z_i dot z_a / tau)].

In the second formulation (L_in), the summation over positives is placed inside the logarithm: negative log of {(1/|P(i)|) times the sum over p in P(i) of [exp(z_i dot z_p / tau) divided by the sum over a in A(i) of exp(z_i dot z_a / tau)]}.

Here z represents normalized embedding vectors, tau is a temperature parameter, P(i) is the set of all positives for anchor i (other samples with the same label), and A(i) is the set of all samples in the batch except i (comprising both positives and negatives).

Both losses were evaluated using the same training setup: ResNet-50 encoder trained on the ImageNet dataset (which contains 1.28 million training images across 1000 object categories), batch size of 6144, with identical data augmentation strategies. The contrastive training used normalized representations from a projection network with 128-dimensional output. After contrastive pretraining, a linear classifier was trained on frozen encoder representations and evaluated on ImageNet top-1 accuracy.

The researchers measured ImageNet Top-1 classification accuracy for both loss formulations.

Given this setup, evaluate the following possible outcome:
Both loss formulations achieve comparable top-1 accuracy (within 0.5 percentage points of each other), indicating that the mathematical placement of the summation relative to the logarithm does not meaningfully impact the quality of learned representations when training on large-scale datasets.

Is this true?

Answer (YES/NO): NO